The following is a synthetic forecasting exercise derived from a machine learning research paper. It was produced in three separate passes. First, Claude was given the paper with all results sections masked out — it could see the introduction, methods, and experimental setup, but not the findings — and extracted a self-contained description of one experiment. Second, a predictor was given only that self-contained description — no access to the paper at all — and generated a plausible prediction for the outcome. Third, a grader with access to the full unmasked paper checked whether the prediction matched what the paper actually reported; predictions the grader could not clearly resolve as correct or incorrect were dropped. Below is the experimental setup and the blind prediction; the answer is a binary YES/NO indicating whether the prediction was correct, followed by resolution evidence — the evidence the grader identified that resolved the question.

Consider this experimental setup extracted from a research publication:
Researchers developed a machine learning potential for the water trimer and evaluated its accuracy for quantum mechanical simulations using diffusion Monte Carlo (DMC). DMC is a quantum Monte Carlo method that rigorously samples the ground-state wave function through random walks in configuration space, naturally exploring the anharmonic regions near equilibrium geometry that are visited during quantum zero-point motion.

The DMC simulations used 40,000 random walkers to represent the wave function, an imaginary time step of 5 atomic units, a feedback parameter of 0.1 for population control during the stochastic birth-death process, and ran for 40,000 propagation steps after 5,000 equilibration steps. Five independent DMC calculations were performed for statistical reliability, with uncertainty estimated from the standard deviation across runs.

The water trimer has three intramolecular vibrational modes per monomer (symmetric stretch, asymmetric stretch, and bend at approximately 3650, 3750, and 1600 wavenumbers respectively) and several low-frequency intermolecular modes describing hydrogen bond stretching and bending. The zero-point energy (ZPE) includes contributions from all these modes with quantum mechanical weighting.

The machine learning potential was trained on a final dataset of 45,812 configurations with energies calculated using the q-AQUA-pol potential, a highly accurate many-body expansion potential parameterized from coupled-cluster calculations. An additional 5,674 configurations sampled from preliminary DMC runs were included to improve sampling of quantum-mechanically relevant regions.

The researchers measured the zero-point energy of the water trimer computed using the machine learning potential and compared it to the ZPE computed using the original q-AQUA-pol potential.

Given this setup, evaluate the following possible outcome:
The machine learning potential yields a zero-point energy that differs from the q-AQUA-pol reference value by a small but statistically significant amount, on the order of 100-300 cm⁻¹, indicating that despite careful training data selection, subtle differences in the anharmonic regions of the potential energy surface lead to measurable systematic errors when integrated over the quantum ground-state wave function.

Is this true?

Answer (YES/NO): NO